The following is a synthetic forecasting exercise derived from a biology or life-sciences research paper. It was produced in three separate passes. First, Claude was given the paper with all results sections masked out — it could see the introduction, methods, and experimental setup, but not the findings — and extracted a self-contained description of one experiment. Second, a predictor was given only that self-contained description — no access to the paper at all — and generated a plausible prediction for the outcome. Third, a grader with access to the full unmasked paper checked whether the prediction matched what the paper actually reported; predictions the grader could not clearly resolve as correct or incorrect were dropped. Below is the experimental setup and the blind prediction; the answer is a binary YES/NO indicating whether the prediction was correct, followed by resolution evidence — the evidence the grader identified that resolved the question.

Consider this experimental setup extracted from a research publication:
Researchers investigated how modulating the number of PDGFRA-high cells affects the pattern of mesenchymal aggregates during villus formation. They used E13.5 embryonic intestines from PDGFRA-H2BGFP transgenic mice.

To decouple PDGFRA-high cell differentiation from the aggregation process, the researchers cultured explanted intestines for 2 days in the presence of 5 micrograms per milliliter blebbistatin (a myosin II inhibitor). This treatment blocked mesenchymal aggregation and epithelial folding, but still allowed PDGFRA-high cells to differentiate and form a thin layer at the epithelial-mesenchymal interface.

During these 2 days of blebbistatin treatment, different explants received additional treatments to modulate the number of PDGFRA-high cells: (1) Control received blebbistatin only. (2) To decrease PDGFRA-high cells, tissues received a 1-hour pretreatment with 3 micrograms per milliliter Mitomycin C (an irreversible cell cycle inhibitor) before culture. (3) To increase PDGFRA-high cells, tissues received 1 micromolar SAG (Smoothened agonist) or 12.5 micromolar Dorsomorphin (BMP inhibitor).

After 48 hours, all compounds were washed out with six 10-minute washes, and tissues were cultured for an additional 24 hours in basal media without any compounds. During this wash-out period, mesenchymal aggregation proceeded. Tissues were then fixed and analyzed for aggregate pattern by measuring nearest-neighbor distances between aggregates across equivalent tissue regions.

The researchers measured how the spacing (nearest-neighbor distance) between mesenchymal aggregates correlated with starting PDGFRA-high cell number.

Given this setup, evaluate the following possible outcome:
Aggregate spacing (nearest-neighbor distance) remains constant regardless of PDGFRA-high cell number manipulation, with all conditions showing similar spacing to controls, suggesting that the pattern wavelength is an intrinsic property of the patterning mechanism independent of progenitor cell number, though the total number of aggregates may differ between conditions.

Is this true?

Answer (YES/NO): NO